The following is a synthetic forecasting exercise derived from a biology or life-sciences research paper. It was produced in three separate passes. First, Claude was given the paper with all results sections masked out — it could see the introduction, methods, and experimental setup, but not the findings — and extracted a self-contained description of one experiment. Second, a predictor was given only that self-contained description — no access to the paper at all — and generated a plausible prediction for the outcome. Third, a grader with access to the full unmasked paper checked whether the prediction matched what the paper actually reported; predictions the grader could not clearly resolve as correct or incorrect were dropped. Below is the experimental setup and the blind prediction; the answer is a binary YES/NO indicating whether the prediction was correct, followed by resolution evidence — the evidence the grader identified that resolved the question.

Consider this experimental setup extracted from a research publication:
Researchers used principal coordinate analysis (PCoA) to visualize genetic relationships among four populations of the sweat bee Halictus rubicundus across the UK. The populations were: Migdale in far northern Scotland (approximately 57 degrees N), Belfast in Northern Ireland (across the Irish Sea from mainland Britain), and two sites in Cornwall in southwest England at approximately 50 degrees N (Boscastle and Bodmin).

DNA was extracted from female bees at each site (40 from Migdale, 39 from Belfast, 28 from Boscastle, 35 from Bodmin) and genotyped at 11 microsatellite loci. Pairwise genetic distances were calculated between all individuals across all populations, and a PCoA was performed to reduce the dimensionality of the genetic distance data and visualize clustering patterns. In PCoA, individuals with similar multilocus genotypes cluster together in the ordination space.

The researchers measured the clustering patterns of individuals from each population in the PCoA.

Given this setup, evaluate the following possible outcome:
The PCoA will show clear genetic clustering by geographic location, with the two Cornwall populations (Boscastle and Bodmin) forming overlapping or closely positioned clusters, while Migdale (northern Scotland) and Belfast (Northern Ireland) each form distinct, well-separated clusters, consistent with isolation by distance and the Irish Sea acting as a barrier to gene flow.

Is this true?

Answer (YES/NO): NO